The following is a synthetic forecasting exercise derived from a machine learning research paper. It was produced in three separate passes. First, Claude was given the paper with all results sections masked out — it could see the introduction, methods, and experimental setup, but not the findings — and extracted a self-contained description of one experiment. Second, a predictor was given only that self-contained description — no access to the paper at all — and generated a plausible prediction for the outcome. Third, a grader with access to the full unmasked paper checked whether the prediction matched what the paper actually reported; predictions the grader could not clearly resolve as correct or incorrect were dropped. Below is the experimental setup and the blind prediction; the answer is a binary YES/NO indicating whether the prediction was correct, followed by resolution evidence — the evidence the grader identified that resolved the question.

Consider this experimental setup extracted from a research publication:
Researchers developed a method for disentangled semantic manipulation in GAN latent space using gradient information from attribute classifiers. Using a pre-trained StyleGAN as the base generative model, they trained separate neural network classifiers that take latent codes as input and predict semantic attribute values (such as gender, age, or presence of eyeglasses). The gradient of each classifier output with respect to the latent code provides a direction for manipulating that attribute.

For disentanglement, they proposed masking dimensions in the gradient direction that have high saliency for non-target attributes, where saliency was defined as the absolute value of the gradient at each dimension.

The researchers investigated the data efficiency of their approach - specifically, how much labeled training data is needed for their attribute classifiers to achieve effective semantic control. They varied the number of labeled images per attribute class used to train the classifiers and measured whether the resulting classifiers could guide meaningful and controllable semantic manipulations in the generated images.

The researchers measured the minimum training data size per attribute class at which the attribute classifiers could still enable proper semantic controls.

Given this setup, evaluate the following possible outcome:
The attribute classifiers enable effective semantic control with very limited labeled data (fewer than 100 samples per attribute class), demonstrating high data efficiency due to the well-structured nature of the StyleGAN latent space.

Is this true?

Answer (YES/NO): YES